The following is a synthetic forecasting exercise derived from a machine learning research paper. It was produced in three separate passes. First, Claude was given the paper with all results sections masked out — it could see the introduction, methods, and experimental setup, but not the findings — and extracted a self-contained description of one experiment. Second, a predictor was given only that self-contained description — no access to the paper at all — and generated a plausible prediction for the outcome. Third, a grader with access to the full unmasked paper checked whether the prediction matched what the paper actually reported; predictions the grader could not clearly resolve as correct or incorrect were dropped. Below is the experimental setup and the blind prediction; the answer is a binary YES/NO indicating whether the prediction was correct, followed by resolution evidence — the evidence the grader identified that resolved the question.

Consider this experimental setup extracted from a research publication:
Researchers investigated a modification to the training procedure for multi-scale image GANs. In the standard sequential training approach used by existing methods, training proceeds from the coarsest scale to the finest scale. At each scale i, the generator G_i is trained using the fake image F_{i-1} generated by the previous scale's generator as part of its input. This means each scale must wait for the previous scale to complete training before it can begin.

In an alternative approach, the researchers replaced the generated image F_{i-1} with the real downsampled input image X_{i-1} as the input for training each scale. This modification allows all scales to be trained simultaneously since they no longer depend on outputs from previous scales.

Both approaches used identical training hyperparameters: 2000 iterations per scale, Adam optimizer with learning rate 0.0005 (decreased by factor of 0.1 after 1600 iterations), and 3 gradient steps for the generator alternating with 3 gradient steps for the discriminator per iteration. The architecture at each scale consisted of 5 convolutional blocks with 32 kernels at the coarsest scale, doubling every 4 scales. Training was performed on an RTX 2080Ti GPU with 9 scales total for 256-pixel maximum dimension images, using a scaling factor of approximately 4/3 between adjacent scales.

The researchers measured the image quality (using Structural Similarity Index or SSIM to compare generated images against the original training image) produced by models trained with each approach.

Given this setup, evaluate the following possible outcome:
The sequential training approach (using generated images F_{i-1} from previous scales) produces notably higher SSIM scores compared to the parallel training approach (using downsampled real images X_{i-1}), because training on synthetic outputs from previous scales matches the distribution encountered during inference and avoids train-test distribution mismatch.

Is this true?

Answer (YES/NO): NO